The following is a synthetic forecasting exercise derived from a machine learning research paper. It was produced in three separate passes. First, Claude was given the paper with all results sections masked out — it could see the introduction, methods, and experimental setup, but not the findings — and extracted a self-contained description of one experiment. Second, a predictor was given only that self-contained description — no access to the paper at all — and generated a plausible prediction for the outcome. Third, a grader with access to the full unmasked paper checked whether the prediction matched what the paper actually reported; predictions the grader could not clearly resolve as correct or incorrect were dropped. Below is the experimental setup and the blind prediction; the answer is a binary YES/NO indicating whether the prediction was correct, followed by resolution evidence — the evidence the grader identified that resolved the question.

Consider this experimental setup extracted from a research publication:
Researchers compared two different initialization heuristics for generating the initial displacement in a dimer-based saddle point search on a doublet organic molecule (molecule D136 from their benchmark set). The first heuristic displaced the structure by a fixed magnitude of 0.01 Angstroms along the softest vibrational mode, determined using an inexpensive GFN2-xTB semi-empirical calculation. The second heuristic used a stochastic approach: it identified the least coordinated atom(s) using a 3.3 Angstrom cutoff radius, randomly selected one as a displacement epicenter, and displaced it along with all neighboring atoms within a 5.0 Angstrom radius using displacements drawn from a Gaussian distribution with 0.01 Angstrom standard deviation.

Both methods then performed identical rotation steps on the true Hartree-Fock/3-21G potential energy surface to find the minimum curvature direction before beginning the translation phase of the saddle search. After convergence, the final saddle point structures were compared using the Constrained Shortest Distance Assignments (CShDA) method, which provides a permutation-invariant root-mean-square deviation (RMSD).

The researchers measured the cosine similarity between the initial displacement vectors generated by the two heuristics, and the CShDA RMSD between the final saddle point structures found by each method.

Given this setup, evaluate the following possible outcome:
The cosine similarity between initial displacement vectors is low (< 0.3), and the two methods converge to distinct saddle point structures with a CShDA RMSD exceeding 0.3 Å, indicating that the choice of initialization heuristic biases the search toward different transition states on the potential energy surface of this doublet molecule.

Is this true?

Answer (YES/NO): NO